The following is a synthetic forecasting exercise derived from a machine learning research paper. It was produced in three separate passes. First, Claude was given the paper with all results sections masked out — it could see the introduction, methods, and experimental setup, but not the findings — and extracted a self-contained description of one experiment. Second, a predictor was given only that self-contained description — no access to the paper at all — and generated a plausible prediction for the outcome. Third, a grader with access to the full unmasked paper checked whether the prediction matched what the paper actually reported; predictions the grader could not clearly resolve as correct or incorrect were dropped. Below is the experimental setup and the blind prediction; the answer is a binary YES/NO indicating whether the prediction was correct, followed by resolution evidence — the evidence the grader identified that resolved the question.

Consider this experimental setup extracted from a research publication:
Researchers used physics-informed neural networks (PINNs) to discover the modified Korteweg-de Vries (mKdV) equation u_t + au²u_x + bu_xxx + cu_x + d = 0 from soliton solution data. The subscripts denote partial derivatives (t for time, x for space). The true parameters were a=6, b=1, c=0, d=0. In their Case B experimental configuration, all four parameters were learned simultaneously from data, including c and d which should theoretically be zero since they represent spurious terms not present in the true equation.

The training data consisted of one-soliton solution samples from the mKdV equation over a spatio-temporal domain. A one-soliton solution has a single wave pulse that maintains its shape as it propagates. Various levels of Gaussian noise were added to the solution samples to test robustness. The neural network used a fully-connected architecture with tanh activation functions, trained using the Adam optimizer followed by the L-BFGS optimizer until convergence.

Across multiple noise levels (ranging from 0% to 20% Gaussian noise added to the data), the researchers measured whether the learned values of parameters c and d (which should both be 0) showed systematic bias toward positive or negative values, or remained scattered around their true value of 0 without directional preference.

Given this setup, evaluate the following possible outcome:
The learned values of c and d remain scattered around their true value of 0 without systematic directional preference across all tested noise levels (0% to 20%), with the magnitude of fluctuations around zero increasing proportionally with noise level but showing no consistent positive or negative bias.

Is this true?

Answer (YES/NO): NO